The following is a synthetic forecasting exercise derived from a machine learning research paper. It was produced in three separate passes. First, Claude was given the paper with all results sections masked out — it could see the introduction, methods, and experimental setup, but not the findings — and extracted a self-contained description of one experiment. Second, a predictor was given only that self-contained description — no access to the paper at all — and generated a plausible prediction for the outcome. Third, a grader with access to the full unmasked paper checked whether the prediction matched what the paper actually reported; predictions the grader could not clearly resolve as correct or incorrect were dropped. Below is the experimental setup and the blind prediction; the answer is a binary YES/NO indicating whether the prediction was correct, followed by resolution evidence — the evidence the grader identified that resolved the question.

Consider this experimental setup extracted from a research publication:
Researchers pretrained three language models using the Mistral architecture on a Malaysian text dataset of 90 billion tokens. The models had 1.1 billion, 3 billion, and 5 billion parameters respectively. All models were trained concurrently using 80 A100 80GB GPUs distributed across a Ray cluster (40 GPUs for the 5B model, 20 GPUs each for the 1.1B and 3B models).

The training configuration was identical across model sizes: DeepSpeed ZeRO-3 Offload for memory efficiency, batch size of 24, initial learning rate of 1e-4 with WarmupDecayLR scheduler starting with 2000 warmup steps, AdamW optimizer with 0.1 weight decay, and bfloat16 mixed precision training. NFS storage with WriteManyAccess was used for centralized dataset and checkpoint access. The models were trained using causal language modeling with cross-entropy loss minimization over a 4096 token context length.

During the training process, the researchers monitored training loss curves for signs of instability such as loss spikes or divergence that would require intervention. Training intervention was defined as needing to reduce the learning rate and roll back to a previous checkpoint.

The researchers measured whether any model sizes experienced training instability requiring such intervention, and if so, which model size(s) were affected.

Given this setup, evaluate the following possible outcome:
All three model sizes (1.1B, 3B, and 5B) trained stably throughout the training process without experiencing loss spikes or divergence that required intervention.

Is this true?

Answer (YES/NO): NO